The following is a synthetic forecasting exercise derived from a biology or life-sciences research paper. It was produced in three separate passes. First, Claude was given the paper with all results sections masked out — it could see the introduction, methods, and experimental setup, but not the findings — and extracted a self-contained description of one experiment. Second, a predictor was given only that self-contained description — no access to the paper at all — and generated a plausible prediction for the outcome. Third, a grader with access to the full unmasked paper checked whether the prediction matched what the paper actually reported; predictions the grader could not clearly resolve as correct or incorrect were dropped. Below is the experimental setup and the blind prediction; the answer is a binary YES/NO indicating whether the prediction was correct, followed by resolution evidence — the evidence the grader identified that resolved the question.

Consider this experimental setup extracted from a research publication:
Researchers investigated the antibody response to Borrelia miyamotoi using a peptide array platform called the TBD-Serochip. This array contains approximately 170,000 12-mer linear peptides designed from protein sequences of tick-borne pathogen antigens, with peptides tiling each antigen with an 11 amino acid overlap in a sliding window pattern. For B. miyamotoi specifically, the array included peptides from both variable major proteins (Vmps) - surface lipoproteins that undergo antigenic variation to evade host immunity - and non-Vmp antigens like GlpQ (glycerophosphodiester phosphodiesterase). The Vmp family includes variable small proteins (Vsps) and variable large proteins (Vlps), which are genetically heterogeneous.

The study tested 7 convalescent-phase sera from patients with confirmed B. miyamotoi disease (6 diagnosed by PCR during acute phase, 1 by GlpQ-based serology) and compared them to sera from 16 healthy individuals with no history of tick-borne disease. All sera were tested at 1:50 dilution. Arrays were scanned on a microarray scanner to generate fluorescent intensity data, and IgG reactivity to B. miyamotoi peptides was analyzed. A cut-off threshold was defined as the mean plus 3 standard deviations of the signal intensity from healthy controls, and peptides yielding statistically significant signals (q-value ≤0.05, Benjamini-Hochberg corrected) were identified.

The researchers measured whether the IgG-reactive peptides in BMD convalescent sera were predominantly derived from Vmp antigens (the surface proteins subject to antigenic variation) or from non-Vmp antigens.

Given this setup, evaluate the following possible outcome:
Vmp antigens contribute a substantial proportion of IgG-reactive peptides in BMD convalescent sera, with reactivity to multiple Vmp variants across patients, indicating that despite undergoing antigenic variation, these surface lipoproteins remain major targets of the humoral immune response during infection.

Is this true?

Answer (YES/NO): YES